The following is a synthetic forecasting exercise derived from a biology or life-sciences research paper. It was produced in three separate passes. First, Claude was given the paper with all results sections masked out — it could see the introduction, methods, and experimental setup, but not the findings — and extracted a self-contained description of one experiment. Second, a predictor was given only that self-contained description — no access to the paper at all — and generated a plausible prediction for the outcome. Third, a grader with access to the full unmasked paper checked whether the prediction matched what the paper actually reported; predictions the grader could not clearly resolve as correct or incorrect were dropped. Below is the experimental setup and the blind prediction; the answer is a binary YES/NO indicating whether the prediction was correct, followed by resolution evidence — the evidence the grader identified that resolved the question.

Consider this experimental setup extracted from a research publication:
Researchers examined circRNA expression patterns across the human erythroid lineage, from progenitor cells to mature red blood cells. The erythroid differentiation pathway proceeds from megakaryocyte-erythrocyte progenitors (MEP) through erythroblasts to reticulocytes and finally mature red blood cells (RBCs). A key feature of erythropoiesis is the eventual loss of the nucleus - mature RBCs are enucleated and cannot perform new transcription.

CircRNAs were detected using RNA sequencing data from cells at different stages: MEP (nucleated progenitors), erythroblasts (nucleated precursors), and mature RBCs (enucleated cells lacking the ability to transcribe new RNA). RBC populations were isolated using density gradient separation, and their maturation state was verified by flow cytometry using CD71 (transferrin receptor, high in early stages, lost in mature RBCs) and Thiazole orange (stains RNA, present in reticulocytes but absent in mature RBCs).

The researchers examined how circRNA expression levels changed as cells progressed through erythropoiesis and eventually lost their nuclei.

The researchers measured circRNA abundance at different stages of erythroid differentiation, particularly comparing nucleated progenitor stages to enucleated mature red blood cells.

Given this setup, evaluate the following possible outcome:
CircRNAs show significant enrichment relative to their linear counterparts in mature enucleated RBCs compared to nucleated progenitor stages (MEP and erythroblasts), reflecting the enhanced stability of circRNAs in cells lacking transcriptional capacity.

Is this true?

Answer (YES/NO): YES